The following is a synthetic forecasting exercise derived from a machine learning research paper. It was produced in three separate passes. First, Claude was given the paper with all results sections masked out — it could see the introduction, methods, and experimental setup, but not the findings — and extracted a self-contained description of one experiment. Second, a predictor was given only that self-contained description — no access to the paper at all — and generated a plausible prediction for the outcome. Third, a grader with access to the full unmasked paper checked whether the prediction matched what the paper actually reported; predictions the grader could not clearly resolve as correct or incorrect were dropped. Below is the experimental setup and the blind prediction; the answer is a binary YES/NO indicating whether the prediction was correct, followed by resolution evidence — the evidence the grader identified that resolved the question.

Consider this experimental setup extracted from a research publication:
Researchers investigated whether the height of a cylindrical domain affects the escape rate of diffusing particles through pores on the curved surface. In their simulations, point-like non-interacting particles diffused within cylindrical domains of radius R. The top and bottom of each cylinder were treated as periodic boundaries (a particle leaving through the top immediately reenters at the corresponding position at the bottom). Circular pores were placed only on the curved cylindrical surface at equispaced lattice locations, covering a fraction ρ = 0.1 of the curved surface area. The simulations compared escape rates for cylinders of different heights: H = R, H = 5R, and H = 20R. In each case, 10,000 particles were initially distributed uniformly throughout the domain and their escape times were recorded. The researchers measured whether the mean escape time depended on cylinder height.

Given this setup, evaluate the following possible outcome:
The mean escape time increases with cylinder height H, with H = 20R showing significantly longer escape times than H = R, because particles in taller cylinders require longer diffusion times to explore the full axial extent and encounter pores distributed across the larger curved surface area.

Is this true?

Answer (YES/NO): NO